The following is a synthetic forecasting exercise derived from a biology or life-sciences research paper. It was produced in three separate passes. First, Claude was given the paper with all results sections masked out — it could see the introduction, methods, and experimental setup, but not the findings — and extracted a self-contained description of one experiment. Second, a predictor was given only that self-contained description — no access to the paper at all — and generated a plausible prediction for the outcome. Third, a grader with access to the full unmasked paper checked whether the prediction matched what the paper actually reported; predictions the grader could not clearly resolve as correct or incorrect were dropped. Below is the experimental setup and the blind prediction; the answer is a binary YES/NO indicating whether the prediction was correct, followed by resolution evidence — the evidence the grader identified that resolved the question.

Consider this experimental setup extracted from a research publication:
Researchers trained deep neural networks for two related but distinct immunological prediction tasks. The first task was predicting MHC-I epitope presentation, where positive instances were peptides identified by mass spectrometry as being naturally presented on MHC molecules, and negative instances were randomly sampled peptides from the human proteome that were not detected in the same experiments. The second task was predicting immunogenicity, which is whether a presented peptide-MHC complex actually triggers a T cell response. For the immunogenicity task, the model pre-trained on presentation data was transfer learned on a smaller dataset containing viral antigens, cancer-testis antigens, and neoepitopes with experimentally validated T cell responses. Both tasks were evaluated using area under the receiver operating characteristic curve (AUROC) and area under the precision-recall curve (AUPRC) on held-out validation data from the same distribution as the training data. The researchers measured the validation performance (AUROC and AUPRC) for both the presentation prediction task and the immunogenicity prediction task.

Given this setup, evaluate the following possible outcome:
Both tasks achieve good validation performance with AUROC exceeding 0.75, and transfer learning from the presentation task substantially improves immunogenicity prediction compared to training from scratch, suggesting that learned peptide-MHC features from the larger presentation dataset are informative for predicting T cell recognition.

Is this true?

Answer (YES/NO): NO